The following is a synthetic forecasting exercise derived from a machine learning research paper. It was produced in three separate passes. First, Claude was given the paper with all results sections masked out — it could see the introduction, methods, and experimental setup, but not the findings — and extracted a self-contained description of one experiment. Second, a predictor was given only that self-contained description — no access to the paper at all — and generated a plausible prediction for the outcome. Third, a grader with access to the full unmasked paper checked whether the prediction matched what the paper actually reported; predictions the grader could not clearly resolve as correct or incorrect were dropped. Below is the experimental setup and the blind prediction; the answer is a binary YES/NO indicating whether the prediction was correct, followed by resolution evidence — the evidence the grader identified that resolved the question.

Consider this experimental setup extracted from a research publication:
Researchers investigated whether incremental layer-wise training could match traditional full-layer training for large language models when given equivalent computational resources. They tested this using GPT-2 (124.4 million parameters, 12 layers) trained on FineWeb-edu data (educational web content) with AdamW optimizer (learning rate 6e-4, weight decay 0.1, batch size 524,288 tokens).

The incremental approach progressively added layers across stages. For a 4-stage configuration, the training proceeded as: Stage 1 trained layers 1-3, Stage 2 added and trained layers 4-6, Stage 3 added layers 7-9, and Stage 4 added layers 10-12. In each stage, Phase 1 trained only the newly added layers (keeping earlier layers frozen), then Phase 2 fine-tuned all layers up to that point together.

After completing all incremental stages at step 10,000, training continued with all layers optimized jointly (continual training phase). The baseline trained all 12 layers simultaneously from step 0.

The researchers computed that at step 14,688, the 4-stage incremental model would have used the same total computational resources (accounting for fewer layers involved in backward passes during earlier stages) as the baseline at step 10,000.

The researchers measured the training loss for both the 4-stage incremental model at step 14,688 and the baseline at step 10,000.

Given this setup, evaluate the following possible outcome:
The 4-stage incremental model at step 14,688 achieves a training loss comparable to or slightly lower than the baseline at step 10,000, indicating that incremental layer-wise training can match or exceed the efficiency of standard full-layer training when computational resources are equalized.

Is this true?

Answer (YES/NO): NO